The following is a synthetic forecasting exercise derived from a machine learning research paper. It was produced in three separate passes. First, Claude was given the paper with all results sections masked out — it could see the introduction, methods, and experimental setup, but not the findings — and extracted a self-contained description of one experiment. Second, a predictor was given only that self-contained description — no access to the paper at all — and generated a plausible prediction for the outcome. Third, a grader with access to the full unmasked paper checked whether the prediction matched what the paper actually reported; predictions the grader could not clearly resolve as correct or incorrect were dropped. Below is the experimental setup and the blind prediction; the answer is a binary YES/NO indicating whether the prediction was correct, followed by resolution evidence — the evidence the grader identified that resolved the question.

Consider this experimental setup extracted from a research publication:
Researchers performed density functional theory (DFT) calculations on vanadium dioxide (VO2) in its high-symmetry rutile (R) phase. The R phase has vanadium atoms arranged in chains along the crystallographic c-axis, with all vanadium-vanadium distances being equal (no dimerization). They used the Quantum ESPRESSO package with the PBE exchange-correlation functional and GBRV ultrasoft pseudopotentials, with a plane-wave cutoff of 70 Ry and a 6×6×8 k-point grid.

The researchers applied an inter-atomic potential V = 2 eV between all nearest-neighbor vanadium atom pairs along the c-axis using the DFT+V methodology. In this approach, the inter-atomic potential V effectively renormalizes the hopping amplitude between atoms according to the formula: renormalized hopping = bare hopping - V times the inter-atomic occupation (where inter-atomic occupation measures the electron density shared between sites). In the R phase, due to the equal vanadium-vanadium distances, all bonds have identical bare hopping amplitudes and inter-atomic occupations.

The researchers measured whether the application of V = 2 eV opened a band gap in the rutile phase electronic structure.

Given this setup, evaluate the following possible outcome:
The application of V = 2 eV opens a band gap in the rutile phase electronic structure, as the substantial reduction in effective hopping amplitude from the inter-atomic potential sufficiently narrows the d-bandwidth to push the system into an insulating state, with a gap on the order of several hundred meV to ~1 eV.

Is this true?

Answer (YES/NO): NO